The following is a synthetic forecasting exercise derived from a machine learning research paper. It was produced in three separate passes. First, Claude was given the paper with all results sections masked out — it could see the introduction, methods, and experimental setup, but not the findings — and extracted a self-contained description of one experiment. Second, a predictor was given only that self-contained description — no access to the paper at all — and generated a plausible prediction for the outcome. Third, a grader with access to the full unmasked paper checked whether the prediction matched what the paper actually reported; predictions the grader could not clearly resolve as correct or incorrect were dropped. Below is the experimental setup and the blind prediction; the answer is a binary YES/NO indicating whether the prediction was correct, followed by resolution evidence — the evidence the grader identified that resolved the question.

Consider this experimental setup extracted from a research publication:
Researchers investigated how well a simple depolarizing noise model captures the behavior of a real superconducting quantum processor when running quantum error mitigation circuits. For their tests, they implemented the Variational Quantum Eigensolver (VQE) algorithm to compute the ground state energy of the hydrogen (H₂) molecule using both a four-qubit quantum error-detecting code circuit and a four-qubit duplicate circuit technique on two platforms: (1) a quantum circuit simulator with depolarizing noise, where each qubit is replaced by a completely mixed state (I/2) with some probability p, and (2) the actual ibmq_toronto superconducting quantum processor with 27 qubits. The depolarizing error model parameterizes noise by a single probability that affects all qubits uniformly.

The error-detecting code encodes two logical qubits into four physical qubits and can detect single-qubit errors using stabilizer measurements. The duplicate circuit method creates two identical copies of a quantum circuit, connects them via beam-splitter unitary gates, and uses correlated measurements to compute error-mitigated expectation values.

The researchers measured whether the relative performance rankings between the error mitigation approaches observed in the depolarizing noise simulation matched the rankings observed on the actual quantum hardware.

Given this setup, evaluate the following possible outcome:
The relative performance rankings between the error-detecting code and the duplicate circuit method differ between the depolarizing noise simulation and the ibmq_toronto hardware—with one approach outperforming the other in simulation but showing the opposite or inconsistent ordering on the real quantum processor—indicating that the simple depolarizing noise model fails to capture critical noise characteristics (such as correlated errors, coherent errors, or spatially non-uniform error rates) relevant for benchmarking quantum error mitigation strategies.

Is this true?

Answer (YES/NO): NO